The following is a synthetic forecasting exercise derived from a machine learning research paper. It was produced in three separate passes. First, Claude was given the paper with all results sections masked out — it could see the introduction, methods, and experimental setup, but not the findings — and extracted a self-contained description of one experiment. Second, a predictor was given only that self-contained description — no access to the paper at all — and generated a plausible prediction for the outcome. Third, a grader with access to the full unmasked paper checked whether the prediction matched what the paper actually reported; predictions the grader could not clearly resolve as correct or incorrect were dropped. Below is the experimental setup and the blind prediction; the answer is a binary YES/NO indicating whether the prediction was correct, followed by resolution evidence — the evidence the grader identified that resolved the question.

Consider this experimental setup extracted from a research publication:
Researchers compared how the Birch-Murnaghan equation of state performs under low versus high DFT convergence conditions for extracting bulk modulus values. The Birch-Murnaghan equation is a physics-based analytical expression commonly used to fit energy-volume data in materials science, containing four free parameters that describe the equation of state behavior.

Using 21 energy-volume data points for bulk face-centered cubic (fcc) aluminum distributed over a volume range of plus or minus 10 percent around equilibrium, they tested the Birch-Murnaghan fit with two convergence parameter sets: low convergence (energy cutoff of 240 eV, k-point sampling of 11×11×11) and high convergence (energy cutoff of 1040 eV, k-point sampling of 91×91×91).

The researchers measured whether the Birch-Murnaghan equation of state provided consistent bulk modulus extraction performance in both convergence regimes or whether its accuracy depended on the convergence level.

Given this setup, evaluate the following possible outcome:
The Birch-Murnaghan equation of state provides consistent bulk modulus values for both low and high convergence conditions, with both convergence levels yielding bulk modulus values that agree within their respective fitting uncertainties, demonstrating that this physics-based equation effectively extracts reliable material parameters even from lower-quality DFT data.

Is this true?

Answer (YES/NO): NO